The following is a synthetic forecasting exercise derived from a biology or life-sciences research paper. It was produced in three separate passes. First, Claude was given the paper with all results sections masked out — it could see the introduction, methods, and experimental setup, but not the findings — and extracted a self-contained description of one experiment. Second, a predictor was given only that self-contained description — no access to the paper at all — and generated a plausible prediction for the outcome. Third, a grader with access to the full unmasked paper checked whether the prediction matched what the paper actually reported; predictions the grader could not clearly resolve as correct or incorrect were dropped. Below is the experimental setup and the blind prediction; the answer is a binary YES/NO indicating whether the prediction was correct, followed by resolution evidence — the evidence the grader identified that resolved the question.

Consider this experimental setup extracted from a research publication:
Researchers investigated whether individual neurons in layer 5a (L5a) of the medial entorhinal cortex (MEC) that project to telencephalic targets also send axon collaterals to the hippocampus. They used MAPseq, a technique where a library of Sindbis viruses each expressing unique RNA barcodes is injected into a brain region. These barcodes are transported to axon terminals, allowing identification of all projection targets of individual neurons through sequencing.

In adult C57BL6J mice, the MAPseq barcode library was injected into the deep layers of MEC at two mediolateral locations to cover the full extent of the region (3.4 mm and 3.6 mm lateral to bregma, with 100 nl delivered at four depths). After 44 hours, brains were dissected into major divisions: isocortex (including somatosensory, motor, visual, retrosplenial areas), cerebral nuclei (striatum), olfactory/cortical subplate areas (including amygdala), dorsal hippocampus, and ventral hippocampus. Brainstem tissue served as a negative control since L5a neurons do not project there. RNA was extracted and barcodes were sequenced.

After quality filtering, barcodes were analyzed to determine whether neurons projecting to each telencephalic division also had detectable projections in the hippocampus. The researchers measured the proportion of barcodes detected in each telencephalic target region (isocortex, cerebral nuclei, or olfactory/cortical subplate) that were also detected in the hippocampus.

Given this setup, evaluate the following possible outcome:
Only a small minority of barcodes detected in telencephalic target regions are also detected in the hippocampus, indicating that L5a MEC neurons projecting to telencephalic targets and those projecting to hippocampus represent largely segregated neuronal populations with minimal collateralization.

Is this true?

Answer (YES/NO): NO